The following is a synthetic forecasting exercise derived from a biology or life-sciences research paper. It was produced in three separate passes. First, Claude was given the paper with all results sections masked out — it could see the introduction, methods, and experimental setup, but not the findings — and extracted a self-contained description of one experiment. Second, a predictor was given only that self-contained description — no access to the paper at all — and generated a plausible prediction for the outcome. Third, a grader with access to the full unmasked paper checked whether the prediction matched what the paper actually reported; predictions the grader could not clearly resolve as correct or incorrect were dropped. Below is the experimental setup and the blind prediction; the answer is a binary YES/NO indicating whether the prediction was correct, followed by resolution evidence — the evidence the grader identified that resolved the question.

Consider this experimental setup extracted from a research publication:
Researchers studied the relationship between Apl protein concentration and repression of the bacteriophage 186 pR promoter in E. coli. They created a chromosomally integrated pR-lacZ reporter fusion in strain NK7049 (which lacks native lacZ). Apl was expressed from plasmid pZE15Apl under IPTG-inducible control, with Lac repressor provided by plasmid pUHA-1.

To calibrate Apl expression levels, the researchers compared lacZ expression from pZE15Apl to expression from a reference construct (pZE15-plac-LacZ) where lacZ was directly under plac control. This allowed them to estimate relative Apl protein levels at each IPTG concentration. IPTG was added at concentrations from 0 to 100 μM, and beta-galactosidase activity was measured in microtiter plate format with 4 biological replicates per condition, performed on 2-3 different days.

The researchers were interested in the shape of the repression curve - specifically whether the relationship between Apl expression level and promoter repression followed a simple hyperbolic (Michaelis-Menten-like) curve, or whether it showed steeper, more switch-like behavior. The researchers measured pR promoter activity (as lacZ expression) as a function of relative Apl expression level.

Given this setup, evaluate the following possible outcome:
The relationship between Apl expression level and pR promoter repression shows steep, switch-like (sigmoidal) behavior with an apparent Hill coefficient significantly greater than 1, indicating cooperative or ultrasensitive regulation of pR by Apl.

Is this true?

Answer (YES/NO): YES